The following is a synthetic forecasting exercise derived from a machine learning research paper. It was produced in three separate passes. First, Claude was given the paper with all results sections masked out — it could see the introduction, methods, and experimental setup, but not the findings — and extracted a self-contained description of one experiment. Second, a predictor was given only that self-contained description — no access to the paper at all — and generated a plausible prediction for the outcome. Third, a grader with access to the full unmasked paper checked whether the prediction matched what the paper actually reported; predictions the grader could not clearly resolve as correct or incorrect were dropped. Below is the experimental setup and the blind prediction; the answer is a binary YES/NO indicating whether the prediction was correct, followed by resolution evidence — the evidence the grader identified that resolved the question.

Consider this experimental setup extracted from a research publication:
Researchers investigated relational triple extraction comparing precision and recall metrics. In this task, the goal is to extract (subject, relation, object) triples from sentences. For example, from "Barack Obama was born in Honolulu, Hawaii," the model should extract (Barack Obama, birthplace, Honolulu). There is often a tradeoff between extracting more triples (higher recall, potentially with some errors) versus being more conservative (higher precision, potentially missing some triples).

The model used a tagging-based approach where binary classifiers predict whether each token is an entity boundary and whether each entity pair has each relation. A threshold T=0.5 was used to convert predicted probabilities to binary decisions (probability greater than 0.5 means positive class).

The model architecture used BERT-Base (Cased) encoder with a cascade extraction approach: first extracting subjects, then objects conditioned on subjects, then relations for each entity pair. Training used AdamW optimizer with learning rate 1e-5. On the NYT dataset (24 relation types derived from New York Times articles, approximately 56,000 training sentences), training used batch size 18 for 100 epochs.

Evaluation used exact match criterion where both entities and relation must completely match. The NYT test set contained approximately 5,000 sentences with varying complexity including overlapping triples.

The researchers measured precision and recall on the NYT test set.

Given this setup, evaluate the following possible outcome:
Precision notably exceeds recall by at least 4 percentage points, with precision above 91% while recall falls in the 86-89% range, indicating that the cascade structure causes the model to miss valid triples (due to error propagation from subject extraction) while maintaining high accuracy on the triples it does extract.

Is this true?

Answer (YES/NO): NO